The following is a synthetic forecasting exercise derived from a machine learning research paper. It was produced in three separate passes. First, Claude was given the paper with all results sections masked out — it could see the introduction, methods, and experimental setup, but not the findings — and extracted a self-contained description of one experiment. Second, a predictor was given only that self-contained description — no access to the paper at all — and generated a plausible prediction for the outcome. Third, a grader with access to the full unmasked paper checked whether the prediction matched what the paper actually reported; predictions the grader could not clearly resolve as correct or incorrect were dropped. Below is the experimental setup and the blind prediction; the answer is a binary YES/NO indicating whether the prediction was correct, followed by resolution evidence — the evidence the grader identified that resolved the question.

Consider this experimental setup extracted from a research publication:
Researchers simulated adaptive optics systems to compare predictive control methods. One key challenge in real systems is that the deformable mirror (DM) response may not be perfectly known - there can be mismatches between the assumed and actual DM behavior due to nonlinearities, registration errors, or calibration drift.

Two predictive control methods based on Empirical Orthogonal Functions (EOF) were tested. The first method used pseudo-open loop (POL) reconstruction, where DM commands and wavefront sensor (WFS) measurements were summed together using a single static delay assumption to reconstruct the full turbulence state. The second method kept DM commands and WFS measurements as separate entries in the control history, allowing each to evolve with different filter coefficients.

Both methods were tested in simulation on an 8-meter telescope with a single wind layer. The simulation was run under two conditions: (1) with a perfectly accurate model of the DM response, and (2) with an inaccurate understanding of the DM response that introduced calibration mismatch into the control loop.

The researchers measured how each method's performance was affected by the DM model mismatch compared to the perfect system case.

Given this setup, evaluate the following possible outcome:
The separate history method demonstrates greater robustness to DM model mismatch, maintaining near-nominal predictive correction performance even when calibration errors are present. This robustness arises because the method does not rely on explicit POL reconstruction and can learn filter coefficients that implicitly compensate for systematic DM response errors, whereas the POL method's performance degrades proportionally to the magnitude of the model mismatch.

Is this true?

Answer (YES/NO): NO